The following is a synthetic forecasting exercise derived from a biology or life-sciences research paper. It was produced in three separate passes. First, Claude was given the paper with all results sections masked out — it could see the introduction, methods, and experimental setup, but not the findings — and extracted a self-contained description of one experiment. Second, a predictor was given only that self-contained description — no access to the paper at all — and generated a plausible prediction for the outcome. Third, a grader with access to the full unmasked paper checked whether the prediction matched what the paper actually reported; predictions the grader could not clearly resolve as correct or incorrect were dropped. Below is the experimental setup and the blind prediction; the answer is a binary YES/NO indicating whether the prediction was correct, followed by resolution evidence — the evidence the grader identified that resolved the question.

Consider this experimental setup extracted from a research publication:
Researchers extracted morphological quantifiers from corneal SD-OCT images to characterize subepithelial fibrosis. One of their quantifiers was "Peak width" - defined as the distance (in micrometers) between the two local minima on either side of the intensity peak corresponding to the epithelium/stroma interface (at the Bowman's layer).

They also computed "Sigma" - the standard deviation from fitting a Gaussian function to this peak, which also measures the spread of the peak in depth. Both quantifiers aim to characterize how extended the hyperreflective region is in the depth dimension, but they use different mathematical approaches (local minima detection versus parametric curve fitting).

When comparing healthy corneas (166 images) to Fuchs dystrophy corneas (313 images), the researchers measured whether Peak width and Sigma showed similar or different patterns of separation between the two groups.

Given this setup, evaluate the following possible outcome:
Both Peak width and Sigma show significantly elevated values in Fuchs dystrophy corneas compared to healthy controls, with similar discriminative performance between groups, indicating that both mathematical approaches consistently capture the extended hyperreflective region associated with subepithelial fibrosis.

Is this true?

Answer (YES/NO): NO